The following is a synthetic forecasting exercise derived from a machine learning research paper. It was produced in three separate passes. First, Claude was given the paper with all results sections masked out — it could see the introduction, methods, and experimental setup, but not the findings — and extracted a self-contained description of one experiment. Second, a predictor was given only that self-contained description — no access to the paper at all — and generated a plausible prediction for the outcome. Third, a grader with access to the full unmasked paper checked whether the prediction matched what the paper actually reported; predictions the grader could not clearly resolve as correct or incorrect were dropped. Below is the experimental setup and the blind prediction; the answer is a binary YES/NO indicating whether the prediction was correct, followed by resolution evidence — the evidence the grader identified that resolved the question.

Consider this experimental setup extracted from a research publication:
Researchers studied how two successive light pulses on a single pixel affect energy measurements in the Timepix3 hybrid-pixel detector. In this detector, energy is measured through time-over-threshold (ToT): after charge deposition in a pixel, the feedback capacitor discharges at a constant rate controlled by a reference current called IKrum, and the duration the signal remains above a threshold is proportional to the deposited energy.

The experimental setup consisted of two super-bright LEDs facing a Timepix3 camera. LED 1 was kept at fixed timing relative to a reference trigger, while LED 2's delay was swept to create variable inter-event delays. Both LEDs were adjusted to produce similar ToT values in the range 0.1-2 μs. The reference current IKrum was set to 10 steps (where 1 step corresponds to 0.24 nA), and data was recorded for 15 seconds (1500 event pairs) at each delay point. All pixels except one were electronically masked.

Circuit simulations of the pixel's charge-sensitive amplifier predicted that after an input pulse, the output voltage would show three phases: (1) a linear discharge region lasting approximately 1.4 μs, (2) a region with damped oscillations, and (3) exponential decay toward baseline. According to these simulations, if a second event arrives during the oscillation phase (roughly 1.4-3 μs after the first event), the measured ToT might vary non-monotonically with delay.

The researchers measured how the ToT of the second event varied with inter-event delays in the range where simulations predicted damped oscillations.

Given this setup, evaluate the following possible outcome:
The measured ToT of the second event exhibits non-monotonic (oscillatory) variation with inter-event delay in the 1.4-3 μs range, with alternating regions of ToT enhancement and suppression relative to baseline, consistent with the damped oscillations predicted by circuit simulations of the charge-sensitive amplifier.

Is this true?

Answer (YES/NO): NO